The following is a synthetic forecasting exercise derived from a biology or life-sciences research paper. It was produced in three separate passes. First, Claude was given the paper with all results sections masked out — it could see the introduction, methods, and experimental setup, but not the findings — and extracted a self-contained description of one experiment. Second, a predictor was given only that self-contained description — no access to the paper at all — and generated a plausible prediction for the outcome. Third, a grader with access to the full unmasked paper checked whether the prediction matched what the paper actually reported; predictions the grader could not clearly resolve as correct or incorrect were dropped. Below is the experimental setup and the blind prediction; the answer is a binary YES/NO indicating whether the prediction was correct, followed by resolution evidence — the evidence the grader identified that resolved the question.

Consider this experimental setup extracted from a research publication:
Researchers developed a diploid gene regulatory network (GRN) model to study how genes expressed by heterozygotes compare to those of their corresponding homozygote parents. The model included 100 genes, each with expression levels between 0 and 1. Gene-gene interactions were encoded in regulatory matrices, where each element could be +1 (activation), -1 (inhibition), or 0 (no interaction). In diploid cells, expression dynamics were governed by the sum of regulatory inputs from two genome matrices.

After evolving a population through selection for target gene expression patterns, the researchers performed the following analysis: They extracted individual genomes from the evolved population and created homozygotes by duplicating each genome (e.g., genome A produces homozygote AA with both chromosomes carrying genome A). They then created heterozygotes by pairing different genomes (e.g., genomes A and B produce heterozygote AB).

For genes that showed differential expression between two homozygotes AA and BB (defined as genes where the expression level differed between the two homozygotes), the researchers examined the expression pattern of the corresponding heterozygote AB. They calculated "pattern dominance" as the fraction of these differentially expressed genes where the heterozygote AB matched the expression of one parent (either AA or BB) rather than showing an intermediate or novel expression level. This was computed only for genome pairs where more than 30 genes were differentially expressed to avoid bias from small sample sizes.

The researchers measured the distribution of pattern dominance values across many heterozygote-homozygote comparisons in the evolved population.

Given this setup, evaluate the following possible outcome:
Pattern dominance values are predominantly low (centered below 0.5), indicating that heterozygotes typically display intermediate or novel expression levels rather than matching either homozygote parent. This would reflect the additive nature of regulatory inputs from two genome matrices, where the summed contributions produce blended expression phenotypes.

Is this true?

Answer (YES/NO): NO